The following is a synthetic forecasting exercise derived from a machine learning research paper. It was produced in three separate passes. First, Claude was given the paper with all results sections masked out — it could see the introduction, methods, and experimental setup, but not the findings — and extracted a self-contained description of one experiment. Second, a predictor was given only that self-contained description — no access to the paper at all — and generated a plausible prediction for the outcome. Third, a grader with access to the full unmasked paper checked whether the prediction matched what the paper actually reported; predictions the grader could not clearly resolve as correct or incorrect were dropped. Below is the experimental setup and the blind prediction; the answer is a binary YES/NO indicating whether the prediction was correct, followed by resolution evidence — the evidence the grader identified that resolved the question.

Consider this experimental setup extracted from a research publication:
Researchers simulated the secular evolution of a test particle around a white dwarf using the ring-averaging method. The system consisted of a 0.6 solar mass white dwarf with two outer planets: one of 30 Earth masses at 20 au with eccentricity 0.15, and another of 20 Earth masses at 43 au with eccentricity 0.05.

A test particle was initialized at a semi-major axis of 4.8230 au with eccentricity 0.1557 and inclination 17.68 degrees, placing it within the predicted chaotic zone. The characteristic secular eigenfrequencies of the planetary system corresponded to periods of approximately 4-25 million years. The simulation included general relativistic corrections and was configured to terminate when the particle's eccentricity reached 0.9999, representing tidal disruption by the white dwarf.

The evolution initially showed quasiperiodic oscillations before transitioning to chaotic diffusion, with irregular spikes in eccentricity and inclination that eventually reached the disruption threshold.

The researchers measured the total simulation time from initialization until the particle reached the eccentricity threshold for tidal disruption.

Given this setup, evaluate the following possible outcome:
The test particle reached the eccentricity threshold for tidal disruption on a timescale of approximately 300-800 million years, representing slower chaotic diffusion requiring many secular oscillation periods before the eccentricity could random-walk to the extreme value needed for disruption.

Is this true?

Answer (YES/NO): NO